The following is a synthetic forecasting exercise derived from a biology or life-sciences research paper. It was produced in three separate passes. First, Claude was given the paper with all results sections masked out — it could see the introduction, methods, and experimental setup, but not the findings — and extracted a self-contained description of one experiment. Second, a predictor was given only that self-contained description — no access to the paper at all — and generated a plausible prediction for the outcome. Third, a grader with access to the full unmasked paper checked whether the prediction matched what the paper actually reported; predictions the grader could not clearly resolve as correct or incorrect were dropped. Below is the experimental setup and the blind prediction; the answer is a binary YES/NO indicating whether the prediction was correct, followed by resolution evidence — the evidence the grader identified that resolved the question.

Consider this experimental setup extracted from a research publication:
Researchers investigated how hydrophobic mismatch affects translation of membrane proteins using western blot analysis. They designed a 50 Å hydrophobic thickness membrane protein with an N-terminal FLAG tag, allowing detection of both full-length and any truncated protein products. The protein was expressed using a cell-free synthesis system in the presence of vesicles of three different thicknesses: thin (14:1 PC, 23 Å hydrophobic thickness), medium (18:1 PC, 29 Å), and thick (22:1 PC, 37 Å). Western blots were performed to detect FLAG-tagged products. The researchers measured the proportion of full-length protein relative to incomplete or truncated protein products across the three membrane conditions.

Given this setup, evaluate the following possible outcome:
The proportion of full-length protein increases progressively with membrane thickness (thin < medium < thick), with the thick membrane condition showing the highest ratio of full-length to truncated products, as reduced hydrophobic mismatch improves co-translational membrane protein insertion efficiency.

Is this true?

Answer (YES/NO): YES